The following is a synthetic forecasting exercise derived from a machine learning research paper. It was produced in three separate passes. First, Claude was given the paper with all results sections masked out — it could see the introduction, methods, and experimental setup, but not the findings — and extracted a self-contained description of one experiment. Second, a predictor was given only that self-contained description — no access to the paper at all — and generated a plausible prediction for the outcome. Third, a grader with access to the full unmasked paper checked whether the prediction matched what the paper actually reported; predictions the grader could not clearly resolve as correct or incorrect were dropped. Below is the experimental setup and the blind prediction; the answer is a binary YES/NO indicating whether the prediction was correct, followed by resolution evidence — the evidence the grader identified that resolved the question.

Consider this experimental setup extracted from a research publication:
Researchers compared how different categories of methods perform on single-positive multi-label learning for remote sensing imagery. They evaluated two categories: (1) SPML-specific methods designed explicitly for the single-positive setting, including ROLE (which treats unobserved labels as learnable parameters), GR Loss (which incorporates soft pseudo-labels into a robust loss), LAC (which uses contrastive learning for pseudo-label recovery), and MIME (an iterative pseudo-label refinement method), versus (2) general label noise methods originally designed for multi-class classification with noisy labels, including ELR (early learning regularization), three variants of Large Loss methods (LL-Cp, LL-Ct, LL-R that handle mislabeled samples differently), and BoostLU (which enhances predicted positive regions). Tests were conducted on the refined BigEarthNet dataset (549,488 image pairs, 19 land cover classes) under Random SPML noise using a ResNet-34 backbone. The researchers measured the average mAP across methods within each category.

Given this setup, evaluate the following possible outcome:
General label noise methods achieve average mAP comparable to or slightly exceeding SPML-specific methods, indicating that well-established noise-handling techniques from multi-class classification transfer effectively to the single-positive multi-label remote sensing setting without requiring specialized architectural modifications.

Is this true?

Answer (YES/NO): YES